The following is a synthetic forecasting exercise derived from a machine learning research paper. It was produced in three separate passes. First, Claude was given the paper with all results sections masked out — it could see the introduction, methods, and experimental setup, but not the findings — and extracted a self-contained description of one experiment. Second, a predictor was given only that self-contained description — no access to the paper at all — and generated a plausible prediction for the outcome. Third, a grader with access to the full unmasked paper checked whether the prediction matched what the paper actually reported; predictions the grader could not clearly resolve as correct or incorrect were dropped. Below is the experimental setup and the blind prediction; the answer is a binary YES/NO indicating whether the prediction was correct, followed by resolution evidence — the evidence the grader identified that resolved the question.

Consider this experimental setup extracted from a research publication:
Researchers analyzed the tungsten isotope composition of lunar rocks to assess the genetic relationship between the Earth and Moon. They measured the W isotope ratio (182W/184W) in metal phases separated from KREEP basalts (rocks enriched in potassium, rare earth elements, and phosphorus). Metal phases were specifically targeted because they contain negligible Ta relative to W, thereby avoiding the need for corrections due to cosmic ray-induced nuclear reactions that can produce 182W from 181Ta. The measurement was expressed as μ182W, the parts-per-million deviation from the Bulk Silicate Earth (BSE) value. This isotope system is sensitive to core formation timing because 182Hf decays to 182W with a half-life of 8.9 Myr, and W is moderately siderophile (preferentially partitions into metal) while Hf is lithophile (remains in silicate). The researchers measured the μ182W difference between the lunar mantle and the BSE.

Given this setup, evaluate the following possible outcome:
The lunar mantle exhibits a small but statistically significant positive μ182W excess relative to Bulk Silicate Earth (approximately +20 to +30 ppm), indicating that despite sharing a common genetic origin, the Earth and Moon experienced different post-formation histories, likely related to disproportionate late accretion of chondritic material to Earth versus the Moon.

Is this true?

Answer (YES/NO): YES